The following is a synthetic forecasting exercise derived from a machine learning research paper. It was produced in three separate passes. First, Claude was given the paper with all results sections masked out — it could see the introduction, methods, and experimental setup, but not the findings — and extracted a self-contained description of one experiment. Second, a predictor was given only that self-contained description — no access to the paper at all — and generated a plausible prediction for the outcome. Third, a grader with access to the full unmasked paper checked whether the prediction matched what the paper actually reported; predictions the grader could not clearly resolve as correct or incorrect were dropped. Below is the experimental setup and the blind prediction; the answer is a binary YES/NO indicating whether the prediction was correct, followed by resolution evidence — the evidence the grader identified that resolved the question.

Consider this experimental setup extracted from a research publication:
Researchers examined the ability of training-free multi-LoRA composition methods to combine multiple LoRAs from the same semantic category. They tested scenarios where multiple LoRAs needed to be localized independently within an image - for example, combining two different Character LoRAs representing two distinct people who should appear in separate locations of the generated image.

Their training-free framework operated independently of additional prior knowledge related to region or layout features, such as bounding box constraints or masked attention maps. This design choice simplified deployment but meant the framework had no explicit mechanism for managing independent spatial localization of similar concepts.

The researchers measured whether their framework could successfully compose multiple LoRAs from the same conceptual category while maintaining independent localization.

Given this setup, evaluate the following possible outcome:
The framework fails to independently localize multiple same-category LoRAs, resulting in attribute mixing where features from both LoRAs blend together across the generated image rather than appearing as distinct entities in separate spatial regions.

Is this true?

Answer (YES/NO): NO